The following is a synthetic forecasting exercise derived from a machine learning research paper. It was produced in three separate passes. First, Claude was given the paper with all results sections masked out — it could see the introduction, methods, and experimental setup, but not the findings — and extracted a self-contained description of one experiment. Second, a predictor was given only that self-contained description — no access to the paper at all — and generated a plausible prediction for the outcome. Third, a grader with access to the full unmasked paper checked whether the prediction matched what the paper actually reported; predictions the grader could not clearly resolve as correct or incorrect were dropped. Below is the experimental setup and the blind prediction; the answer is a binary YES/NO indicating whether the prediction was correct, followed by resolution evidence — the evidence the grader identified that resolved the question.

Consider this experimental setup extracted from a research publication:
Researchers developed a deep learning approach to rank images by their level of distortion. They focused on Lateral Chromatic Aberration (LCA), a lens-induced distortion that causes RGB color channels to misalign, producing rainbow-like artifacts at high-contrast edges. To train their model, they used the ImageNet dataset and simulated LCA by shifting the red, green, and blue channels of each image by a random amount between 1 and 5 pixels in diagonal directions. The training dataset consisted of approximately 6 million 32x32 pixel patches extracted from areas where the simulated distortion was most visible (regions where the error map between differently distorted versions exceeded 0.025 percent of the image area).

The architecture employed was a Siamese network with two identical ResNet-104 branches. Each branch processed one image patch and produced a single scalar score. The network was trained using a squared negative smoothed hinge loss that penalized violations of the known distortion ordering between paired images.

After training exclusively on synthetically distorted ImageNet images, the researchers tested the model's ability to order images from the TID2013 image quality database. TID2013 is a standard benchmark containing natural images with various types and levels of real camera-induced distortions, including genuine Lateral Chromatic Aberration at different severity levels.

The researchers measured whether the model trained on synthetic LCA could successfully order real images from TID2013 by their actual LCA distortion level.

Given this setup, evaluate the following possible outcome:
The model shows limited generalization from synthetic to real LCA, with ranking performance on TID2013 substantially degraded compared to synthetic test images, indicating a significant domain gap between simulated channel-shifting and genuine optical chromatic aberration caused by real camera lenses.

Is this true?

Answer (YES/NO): NO